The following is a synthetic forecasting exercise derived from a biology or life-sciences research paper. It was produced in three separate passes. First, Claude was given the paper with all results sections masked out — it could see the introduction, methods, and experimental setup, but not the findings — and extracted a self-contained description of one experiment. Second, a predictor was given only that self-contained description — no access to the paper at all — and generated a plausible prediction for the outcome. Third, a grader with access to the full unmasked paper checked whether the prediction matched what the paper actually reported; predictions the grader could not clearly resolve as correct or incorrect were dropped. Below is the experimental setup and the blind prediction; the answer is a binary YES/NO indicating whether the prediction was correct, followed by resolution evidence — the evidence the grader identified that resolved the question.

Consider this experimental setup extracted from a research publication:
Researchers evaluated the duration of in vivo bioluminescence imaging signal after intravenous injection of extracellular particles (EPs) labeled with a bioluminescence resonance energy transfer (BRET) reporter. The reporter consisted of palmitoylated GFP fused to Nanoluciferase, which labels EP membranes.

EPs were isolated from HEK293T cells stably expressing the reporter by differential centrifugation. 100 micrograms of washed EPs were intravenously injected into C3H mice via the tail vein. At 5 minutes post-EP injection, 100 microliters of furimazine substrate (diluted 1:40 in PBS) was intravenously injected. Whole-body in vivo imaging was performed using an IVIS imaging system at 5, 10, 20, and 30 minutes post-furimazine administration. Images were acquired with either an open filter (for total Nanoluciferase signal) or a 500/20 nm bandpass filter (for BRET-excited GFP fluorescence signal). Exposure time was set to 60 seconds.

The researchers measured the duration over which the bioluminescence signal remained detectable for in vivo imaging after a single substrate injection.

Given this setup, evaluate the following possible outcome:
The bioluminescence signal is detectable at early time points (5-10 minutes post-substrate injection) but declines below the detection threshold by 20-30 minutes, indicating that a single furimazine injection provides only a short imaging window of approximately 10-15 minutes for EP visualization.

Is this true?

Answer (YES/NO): NO